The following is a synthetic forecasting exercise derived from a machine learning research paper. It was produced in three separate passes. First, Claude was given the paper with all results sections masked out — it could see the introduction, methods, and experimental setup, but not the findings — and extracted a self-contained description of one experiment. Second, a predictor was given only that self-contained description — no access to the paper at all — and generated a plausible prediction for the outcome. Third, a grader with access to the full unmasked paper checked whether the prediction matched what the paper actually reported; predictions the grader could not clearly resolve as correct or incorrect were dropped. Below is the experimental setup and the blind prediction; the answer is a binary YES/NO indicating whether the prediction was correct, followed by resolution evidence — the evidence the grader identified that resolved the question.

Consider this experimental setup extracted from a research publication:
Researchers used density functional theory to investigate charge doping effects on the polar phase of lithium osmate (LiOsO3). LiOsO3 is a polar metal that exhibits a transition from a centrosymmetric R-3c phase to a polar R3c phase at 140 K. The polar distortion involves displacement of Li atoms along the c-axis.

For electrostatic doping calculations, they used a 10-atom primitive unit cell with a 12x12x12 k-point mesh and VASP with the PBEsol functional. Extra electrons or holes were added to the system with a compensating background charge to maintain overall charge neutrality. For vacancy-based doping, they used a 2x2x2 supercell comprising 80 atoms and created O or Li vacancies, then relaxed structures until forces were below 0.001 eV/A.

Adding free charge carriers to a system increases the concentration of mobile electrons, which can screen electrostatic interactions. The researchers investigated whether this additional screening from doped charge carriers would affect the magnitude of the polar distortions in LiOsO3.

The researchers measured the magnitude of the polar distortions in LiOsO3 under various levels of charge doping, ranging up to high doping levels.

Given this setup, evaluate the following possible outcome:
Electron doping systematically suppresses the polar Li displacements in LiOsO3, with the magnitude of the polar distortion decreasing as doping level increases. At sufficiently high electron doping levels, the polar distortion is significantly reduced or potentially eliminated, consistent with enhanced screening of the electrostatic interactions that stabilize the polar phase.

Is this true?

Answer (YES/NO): NO